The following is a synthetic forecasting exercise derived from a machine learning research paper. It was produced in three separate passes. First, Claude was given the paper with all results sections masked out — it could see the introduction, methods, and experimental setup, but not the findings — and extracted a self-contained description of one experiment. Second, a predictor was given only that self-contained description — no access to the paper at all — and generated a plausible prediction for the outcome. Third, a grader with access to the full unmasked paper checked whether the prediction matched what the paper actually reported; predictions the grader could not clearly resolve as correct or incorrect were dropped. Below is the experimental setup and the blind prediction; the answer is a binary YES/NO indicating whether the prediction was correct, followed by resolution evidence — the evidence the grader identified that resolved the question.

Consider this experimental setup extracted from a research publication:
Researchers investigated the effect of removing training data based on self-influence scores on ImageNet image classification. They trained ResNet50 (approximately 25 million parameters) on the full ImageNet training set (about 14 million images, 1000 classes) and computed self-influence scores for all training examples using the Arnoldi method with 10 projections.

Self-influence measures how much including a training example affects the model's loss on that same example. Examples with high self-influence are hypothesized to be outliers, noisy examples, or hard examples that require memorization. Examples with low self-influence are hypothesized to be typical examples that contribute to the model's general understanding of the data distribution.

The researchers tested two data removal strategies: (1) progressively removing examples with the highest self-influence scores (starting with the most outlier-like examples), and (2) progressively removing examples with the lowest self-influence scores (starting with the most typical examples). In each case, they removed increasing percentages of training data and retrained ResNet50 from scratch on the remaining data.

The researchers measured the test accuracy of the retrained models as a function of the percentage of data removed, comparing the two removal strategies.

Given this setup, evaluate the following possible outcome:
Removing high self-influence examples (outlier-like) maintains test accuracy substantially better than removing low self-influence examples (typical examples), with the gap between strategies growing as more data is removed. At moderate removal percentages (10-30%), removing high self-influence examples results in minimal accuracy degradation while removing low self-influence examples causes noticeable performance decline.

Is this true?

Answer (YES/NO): YES